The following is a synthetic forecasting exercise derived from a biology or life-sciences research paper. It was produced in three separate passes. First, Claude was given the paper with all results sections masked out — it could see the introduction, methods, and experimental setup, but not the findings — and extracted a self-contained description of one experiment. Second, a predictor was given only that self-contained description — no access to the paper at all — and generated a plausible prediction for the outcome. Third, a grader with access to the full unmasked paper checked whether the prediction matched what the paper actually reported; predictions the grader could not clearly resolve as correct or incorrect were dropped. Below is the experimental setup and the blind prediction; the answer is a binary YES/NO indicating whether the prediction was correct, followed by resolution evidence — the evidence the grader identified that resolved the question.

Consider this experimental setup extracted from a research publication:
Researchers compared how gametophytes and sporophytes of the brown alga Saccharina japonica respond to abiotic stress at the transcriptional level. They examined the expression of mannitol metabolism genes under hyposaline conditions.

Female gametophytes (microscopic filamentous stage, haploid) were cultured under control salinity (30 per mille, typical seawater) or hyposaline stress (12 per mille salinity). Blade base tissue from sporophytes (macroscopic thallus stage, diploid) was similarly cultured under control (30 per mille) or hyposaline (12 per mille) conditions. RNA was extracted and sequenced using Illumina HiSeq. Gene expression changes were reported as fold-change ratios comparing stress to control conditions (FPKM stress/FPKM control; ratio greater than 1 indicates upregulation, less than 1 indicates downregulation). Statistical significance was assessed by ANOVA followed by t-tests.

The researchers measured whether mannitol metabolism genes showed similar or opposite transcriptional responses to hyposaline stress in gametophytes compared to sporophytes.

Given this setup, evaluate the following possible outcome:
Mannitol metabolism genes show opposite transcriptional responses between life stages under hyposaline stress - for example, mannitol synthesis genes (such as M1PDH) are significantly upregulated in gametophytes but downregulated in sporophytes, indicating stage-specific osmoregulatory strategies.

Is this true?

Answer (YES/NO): YES